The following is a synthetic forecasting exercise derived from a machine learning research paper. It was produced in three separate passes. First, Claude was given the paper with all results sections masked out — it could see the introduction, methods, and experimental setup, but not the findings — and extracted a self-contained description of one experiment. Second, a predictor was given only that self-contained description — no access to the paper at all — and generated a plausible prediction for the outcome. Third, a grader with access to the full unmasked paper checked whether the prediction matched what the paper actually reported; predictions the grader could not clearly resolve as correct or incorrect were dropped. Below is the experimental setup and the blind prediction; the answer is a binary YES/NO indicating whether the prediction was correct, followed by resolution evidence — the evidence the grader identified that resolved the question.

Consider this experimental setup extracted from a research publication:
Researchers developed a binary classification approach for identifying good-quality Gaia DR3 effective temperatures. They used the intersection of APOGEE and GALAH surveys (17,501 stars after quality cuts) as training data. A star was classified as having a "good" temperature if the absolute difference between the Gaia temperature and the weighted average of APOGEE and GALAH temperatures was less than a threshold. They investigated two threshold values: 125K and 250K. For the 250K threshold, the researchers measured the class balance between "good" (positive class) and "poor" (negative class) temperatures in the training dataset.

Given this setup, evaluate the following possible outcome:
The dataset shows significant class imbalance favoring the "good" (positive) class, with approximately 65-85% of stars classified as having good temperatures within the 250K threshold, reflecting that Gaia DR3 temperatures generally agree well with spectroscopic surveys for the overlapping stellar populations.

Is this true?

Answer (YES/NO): YES